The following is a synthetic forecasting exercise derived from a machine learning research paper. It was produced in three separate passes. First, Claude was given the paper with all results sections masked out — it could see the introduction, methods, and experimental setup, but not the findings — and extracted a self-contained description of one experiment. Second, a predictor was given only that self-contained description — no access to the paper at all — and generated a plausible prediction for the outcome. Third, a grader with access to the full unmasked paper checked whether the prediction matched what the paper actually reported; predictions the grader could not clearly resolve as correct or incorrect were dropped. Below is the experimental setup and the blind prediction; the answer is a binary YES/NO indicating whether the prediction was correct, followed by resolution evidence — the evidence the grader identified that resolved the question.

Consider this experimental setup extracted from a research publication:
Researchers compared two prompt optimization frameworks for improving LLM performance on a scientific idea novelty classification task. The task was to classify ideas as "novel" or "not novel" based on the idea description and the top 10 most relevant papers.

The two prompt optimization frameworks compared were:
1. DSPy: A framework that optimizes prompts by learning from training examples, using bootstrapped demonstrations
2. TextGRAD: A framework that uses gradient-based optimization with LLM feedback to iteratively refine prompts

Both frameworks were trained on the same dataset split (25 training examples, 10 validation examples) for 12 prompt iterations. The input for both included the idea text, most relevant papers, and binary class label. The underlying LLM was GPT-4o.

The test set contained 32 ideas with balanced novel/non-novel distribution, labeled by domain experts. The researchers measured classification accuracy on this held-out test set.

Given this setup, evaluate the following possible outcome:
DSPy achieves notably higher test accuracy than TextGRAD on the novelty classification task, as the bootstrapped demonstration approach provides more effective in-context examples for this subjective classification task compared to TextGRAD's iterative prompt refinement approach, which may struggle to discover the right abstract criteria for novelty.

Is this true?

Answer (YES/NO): NO